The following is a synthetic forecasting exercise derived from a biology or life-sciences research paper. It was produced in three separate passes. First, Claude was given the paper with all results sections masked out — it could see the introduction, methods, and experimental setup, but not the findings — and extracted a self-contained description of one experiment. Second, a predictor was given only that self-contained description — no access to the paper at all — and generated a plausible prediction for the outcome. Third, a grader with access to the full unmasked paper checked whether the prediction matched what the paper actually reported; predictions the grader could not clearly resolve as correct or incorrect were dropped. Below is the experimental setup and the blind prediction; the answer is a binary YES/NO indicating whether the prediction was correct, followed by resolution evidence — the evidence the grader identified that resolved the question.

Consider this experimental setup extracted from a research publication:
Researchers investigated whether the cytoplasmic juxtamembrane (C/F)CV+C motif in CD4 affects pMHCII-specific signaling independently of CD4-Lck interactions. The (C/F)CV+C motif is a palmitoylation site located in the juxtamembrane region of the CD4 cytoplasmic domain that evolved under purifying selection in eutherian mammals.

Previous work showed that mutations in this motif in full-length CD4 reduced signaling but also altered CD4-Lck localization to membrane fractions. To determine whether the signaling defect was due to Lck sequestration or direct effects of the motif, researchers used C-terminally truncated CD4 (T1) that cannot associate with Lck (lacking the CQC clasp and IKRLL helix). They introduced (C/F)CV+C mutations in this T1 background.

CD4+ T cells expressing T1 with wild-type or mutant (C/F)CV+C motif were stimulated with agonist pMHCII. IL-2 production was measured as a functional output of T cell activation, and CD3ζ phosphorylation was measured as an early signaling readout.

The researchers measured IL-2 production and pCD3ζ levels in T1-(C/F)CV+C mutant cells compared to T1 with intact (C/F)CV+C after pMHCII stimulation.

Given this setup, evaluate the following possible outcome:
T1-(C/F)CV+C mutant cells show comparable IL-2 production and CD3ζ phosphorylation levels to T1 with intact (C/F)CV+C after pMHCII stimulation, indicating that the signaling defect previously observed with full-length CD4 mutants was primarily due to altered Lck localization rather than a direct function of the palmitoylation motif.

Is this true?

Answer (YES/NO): NO